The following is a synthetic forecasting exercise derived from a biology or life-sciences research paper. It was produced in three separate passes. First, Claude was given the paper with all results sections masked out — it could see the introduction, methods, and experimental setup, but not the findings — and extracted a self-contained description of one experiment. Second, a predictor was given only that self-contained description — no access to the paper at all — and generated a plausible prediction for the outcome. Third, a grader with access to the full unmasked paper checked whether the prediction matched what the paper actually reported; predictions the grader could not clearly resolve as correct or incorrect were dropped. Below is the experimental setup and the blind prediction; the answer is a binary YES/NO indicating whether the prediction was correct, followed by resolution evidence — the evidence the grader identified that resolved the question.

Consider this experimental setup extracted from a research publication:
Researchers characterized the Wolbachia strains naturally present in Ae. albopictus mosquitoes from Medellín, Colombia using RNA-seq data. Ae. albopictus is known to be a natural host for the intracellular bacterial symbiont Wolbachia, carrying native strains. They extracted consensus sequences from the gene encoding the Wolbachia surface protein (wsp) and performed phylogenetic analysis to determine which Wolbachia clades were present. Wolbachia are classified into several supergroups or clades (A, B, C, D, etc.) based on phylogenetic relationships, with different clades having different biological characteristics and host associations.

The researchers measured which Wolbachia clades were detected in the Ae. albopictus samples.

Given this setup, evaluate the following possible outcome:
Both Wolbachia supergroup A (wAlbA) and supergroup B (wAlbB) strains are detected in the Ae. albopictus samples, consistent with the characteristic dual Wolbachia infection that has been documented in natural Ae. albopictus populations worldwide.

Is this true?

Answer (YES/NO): YES